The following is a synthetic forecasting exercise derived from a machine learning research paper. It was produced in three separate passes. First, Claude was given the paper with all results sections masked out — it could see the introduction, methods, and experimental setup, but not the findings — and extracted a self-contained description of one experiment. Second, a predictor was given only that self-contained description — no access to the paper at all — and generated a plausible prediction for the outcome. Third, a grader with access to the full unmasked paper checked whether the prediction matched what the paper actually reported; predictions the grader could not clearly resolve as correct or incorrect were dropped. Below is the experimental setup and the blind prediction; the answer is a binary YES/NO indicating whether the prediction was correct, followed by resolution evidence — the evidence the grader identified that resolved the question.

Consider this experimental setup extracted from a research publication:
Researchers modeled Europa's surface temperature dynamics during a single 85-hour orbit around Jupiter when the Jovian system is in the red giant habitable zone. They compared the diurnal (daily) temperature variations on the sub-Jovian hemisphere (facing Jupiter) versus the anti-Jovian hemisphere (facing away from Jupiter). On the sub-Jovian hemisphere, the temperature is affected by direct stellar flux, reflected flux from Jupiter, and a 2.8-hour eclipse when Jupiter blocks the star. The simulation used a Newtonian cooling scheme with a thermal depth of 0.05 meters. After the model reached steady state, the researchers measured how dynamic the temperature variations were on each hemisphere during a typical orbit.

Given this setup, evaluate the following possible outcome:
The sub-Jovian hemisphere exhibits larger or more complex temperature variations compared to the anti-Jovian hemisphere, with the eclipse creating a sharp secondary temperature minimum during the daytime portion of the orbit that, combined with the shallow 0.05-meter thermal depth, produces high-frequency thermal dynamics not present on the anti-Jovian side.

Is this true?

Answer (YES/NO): NO